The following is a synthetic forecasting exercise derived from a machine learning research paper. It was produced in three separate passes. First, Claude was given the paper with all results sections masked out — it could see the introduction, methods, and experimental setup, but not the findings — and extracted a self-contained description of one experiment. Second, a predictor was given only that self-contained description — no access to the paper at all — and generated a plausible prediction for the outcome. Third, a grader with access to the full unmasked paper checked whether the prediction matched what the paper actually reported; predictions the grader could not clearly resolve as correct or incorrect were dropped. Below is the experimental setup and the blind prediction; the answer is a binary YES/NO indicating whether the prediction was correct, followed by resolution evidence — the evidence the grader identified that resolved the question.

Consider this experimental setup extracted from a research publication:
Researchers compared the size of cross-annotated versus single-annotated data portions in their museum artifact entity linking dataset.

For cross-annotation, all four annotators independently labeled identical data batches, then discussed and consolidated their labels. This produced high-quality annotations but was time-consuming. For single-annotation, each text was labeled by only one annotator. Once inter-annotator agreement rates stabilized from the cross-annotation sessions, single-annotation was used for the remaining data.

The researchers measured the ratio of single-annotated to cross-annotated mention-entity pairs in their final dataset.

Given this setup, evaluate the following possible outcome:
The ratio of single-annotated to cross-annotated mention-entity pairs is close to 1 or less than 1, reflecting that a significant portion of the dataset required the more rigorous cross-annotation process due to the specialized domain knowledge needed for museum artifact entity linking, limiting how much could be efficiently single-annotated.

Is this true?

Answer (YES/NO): NO